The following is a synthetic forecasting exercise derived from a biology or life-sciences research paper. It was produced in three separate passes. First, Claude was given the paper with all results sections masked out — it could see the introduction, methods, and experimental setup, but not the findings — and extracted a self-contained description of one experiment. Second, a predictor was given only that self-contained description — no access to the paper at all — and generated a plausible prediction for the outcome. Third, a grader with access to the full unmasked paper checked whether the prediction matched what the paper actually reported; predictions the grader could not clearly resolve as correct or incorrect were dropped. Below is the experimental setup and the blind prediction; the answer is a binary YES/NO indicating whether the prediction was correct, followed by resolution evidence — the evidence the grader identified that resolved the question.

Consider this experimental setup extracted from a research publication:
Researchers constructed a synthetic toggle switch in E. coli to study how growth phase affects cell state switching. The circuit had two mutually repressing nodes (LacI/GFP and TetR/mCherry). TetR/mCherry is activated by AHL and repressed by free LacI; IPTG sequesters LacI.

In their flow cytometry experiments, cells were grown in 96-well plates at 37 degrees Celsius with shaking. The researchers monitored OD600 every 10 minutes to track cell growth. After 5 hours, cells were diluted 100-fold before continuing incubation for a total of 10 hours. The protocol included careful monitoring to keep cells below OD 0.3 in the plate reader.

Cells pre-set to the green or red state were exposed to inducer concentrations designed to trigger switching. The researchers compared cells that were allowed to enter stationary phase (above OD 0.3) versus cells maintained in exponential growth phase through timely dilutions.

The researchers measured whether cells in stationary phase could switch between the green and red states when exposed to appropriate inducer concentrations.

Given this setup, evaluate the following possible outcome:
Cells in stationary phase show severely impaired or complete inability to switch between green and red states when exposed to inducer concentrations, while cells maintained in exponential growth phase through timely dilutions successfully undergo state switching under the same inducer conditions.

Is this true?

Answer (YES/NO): YES